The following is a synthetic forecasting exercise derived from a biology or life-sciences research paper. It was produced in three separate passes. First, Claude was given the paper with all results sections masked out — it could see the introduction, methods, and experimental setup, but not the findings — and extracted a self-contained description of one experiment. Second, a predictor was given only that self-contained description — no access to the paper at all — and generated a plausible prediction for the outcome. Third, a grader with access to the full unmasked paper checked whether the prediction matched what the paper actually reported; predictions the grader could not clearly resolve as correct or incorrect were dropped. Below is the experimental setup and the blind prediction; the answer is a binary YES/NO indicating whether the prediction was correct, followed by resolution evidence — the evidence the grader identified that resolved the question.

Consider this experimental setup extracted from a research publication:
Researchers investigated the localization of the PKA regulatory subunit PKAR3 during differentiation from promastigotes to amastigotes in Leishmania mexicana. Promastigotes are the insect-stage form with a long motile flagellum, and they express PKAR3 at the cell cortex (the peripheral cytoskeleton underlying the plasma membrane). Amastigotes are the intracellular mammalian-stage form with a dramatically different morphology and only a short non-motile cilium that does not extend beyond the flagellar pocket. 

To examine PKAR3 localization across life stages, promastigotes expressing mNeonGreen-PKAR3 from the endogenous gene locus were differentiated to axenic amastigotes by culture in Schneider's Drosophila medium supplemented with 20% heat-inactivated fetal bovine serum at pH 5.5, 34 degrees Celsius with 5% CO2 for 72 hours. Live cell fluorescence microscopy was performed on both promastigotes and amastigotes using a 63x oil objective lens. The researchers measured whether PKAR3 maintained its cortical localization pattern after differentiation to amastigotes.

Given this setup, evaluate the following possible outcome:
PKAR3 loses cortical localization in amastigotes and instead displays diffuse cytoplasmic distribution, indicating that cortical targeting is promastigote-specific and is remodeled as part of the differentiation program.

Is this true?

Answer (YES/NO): NO